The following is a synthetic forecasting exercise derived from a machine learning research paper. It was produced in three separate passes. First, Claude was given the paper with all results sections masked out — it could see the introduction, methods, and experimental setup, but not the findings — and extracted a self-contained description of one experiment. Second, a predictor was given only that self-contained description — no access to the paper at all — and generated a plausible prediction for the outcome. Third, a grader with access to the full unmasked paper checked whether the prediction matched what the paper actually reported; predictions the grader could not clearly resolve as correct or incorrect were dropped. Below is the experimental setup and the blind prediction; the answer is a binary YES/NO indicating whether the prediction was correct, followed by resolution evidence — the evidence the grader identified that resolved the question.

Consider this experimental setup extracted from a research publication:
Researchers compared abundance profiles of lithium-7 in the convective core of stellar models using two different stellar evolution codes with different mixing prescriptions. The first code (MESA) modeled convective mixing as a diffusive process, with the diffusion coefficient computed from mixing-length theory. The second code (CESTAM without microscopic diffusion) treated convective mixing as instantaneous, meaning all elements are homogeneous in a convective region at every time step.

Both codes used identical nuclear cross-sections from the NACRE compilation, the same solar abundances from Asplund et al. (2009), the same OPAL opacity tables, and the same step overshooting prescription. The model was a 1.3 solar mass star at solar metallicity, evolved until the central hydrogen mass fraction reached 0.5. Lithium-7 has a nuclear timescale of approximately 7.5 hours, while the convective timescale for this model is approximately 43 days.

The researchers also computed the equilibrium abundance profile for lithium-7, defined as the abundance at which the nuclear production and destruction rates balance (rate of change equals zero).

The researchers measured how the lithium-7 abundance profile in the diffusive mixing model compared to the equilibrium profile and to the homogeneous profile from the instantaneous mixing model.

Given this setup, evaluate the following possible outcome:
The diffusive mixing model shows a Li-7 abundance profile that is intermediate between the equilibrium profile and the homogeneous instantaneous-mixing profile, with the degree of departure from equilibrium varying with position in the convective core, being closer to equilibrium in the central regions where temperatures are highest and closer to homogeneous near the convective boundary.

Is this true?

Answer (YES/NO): NO